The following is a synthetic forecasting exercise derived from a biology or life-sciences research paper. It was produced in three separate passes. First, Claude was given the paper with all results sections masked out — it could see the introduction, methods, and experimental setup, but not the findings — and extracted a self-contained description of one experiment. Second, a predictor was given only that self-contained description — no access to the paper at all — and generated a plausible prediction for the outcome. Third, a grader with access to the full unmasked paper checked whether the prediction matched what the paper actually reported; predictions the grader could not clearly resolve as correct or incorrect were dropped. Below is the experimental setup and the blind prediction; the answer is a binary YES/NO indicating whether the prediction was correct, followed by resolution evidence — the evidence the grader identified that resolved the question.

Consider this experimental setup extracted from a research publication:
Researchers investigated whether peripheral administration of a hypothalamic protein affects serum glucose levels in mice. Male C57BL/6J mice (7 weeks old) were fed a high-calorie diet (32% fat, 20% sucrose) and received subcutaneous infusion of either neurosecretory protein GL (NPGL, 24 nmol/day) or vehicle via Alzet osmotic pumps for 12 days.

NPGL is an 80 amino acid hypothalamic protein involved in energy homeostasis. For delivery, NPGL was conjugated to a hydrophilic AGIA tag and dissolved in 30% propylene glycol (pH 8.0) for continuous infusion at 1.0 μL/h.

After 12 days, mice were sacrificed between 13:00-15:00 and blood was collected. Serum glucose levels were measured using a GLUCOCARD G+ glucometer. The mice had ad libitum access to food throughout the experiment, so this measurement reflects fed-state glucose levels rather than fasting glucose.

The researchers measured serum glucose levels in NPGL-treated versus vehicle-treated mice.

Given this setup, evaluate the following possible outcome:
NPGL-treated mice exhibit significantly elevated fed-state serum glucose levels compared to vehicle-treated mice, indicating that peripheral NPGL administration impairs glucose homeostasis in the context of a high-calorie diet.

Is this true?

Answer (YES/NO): NO